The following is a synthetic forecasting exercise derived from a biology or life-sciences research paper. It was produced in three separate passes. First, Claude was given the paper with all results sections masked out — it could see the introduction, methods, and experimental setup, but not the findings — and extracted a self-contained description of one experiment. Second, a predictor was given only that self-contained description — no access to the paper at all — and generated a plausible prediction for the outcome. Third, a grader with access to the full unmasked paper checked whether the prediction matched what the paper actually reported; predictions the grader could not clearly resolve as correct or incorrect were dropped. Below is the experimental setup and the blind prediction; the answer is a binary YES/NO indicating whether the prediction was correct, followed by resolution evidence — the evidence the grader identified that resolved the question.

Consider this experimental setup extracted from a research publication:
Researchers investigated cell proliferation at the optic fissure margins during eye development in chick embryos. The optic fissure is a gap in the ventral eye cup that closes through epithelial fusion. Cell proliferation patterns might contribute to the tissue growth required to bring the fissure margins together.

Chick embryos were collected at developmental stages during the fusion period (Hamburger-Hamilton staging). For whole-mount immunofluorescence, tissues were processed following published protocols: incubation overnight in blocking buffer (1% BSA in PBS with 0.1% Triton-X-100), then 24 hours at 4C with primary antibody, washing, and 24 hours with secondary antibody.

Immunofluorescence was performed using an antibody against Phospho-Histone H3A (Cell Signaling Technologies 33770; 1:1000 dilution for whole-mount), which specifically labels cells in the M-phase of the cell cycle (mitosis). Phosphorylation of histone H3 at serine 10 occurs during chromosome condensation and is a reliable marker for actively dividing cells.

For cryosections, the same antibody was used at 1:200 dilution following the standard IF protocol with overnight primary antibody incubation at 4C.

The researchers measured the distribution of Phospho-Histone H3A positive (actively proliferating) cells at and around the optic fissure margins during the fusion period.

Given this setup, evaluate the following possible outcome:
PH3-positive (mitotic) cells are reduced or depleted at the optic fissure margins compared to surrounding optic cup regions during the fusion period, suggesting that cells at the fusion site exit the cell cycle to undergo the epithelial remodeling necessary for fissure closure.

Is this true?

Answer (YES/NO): NO